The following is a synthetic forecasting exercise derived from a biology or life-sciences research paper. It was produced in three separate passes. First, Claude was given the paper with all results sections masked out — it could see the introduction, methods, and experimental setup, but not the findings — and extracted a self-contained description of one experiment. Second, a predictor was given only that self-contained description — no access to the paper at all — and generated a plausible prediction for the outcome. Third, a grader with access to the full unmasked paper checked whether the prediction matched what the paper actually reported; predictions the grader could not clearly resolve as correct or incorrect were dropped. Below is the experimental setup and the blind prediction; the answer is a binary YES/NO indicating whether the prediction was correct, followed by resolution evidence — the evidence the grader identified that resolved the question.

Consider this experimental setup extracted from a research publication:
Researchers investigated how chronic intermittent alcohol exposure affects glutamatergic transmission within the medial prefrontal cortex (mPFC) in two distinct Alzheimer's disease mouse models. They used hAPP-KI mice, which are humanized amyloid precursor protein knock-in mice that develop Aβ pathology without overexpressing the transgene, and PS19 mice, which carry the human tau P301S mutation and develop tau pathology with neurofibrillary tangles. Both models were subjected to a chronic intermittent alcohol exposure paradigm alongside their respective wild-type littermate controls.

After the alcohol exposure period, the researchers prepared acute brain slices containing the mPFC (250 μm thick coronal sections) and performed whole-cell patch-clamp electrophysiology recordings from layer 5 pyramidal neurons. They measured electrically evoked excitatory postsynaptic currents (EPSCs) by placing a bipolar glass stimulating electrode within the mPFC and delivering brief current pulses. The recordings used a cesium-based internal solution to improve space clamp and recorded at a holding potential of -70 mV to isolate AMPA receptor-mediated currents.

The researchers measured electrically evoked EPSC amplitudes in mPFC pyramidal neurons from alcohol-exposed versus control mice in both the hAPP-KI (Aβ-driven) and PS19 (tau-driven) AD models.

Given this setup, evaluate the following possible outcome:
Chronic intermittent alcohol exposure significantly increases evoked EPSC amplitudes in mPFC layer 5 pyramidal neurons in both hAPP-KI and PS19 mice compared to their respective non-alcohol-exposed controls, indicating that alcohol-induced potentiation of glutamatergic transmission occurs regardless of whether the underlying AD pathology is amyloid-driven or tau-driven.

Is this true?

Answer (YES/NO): NO